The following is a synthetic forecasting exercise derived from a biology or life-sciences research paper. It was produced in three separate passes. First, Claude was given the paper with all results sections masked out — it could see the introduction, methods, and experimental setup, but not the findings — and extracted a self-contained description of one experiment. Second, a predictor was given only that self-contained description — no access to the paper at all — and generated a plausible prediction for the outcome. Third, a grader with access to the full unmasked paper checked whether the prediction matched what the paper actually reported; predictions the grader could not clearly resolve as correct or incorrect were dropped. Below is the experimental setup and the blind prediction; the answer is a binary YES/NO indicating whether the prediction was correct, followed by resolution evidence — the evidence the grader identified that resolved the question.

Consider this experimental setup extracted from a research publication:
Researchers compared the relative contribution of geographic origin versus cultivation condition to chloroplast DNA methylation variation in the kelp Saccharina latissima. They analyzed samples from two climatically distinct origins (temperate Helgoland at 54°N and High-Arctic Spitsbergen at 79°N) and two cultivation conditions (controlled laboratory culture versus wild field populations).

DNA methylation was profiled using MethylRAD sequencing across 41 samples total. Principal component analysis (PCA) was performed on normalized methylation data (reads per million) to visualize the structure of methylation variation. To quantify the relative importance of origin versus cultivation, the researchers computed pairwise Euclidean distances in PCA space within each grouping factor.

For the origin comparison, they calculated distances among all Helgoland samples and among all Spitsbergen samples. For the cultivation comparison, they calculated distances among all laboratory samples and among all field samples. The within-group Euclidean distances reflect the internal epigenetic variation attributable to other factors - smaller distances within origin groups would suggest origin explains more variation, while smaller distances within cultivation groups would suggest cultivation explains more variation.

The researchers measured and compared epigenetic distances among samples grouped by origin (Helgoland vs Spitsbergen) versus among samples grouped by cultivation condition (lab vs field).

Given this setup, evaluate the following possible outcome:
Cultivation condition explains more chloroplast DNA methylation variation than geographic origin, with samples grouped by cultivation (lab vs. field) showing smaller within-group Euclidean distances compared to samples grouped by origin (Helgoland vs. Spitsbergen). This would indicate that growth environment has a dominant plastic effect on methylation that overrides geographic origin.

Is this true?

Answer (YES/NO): NO